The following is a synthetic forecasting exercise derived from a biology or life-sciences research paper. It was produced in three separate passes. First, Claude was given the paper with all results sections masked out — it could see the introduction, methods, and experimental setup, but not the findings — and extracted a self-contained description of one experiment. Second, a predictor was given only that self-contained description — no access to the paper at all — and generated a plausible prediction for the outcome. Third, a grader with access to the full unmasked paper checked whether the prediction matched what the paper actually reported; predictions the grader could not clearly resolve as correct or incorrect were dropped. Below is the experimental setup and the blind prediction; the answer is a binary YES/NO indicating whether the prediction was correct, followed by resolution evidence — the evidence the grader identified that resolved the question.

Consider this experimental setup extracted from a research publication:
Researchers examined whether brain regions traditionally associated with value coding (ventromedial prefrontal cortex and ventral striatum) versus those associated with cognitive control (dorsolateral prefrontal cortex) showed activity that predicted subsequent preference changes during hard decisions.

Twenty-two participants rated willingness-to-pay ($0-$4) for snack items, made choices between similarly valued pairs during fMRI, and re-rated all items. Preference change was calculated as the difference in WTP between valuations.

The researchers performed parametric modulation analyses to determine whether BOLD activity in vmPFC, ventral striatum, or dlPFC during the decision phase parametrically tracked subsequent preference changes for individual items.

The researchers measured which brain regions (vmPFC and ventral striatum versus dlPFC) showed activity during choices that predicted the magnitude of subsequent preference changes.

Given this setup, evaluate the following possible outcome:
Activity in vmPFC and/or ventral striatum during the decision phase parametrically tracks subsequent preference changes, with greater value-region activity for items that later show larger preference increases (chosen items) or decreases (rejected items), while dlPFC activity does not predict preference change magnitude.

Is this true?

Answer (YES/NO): NO